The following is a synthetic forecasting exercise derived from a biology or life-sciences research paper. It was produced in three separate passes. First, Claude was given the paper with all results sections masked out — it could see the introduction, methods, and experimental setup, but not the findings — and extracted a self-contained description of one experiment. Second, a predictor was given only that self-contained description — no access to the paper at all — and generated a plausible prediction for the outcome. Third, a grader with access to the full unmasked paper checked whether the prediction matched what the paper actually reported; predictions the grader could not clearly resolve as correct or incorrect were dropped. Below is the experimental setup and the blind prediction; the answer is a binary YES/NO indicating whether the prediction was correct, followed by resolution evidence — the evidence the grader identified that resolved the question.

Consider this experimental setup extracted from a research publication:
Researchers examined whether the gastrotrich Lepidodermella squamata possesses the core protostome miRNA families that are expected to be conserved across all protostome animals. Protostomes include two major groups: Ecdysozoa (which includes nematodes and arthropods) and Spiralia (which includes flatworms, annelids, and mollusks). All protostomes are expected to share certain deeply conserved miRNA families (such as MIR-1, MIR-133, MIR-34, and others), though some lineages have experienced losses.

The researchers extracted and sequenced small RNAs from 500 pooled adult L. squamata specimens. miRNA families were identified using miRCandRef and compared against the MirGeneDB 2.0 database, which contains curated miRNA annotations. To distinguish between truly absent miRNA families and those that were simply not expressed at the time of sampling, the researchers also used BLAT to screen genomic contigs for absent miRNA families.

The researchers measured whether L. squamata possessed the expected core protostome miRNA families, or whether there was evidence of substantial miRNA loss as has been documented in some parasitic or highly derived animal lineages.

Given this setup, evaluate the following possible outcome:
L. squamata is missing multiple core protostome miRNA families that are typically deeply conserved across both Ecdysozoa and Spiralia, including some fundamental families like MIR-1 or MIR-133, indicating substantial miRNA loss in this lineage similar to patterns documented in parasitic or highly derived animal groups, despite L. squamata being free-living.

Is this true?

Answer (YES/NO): NO